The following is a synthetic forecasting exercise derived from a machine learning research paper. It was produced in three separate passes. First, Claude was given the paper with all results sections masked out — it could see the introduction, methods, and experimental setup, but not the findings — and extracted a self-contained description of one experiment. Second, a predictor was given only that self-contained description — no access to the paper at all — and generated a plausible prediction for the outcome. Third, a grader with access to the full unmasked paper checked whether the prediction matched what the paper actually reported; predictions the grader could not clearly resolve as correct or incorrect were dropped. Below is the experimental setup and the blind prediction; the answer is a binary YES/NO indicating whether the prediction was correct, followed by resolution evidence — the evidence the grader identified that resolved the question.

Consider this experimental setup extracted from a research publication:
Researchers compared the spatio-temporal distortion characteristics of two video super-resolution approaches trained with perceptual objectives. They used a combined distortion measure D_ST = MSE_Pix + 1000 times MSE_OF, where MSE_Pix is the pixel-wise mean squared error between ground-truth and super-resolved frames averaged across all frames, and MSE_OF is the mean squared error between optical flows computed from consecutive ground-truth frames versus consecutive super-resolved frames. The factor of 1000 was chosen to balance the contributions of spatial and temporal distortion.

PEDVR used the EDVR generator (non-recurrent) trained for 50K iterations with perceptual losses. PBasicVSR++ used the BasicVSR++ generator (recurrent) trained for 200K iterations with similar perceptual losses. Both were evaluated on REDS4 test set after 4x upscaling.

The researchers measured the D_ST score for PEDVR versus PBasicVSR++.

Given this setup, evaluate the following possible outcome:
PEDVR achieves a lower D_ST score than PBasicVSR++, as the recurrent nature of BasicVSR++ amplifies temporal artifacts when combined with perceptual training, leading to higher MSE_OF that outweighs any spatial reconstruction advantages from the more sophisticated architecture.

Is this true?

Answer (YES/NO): NO